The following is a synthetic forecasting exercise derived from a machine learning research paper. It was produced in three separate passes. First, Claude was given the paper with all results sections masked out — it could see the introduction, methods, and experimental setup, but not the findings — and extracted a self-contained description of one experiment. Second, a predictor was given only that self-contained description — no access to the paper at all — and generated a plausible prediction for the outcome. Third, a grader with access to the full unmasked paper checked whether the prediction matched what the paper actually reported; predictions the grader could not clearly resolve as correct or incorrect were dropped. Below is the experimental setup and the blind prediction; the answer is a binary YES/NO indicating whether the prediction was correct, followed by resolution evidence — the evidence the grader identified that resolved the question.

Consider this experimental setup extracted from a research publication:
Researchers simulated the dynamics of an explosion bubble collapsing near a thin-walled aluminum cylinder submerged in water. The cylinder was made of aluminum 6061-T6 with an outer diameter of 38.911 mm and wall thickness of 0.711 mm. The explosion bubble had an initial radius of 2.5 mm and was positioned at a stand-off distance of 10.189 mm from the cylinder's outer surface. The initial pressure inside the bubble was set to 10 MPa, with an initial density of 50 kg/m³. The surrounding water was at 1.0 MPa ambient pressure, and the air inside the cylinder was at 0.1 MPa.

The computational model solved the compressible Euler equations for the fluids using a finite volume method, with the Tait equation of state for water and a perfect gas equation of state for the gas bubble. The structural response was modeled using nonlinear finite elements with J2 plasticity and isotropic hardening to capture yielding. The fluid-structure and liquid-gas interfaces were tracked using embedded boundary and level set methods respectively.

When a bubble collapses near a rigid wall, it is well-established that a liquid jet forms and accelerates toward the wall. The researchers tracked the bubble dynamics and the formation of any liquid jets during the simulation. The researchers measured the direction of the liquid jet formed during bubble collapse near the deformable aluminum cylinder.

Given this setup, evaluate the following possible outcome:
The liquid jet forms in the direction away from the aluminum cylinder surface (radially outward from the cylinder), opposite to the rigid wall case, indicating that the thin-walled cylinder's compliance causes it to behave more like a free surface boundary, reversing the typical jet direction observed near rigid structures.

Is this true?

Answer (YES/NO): YES